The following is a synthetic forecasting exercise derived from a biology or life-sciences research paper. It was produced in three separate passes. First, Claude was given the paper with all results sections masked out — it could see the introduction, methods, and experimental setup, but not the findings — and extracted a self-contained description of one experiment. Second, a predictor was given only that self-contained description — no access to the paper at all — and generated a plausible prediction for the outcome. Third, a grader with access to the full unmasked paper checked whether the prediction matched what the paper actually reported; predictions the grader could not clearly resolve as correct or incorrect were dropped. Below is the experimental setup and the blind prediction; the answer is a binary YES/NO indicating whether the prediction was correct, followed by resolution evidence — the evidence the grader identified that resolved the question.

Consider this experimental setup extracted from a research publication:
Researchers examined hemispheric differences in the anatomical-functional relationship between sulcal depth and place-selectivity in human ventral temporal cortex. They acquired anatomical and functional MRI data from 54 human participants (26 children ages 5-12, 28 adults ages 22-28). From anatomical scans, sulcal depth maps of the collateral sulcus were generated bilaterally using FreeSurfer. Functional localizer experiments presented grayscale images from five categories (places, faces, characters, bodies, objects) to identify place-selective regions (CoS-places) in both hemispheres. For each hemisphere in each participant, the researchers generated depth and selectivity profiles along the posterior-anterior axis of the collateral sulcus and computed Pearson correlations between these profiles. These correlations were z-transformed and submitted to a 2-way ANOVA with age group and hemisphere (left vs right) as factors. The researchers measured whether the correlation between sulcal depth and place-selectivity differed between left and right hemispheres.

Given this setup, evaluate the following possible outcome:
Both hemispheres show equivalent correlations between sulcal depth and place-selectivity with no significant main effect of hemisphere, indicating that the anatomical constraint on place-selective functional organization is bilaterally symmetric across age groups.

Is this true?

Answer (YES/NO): NO